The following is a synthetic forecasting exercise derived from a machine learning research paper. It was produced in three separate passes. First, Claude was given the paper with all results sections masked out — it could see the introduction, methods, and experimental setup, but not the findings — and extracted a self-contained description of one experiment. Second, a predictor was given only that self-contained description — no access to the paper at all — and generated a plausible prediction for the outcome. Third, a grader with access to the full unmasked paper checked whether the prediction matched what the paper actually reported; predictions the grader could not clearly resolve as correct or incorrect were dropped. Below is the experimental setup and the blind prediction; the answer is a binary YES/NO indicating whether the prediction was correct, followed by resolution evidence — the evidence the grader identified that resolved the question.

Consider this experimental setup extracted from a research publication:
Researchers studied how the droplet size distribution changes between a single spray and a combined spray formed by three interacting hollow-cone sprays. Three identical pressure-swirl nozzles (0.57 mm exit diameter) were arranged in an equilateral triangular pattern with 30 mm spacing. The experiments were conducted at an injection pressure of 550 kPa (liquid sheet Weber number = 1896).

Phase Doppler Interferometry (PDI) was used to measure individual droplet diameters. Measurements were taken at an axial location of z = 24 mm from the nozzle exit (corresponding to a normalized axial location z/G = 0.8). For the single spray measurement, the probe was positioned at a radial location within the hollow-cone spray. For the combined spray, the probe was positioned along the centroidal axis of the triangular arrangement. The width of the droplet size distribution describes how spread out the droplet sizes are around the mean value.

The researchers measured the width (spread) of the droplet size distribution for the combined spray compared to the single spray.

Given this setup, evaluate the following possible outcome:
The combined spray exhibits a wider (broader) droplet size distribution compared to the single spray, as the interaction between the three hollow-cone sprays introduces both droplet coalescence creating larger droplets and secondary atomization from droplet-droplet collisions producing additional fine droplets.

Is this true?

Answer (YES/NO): NO